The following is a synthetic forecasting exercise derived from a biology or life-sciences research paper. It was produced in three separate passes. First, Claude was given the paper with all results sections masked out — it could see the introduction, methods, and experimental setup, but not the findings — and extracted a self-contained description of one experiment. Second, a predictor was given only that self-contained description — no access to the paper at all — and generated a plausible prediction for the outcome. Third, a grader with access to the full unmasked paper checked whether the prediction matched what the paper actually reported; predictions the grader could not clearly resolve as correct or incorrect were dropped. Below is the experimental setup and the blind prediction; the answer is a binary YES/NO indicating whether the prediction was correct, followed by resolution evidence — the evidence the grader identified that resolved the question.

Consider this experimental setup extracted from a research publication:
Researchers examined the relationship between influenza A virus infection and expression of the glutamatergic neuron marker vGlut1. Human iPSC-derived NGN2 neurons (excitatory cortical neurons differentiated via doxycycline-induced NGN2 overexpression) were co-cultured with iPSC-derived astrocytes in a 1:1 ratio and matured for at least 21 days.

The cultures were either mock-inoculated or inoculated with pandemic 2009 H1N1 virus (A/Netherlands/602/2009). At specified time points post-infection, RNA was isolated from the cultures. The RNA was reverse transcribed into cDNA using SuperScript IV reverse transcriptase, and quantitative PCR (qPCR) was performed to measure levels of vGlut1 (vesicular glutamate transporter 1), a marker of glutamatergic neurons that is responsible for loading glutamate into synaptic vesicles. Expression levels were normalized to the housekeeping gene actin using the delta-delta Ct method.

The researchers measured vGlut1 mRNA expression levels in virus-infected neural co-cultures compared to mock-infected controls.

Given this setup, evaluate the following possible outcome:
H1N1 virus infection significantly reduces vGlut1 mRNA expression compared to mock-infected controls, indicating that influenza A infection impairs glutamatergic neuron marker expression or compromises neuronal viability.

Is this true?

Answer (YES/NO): NO